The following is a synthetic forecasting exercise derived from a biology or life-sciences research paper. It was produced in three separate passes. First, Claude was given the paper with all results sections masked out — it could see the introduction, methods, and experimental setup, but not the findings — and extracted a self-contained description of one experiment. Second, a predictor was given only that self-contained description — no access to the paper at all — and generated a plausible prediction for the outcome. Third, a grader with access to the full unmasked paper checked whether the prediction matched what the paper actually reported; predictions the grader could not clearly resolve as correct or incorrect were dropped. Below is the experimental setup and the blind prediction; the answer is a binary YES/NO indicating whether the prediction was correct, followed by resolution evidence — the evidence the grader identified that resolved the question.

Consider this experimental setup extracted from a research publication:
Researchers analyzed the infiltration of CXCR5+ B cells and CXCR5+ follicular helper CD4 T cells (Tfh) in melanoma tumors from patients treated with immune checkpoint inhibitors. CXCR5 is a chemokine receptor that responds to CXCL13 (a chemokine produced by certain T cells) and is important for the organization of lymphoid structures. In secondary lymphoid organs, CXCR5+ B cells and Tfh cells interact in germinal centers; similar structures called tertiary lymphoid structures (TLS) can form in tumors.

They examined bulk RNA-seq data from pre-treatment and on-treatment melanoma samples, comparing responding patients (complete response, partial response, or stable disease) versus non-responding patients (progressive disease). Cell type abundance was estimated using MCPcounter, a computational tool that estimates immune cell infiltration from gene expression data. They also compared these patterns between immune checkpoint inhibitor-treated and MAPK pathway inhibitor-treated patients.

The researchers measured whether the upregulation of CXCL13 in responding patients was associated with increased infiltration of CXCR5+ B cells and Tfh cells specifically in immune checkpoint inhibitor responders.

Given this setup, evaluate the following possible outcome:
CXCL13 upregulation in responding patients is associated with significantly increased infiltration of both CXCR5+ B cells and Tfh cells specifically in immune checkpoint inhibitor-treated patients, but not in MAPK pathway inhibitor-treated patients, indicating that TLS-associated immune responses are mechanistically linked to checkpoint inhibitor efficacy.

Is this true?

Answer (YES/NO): YES